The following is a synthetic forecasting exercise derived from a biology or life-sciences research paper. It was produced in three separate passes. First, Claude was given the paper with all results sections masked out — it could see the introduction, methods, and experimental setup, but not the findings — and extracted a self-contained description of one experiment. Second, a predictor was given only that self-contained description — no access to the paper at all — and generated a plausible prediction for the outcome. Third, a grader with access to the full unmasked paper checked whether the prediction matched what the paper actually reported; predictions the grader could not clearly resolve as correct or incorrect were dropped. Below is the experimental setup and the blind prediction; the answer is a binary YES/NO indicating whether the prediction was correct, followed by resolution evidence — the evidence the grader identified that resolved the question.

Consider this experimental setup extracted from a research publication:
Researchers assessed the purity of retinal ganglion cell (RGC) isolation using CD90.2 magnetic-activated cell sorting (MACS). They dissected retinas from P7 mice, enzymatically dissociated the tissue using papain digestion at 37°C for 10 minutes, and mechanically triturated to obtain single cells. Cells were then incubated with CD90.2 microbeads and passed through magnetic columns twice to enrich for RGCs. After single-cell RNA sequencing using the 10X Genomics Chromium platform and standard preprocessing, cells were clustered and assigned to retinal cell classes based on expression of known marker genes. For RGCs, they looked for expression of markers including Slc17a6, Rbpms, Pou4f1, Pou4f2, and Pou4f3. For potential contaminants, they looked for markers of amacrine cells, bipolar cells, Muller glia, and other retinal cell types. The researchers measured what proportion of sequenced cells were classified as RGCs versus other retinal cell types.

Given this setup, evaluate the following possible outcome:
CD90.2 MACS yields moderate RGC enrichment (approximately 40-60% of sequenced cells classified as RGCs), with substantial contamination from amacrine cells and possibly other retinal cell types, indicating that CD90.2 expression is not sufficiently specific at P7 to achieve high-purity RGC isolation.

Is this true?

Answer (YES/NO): NO